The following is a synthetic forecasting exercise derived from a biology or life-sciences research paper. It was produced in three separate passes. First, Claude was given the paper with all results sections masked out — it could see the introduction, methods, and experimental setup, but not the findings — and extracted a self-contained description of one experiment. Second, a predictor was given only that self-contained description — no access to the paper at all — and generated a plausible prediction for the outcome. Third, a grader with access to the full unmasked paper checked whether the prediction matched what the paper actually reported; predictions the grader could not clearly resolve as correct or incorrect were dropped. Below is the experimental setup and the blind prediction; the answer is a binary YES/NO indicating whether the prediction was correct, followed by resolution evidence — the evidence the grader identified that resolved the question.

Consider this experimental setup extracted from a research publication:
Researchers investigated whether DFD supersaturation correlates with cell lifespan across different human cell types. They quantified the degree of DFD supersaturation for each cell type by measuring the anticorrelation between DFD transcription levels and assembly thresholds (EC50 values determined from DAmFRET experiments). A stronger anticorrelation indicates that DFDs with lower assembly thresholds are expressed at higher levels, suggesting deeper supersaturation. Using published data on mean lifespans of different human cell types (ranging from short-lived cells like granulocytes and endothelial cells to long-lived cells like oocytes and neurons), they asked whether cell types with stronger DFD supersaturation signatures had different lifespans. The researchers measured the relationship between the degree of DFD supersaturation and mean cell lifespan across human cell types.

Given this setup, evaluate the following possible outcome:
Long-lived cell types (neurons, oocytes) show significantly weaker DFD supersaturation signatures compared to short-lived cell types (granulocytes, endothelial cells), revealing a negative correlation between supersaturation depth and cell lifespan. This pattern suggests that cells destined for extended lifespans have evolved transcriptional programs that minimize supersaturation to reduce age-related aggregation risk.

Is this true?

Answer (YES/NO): YES